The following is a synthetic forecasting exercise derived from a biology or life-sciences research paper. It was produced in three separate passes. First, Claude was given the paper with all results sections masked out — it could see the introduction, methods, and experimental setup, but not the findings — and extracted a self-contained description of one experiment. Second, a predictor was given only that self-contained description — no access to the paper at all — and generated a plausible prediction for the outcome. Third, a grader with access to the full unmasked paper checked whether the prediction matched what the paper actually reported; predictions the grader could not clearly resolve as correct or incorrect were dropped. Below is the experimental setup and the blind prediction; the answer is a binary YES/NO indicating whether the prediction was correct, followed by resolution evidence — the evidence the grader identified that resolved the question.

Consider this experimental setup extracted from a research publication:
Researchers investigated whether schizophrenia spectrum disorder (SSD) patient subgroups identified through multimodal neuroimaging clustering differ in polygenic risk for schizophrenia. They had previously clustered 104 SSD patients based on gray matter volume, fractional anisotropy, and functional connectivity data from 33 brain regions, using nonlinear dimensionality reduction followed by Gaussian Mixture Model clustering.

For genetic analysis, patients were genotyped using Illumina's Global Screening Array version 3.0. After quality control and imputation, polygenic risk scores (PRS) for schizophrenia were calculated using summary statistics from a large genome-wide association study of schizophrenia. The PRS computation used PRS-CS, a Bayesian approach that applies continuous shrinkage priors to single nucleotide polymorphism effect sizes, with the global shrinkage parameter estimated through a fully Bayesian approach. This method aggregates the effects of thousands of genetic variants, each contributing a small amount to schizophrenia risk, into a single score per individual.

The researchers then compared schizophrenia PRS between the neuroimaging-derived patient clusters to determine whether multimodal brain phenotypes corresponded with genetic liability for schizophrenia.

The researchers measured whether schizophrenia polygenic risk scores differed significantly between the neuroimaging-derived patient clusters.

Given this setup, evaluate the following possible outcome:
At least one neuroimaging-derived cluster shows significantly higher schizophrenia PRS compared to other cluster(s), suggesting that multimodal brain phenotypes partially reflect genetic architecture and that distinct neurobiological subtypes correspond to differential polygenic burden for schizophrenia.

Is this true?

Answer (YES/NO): NO